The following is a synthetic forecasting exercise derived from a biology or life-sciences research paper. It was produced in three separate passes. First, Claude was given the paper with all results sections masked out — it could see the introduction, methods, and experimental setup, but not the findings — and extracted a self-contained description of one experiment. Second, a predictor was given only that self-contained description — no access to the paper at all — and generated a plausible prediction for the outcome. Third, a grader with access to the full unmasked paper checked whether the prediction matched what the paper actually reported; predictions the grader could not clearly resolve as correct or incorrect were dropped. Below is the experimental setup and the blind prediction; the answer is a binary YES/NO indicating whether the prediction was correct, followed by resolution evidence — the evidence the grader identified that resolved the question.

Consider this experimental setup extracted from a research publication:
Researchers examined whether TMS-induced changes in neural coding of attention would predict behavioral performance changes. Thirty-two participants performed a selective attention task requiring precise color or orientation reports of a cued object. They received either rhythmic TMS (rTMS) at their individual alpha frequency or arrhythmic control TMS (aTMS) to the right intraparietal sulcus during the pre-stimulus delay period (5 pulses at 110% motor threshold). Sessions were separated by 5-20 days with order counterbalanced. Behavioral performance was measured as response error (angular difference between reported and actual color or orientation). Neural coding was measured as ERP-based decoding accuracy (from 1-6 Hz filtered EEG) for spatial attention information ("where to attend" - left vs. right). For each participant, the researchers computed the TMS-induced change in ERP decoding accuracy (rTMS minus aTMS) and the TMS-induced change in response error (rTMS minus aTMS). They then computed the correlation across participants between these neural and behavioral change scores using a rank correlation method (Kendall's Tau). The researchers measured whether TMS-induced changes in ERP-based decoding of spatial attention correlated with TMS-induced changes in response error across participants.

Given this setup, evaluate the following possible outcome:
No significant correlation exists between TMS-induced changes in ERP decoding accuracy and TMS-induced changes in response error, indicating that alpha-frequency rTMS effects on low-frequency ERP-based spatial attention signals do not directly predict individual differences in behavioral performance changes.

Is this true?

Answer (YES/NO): NO